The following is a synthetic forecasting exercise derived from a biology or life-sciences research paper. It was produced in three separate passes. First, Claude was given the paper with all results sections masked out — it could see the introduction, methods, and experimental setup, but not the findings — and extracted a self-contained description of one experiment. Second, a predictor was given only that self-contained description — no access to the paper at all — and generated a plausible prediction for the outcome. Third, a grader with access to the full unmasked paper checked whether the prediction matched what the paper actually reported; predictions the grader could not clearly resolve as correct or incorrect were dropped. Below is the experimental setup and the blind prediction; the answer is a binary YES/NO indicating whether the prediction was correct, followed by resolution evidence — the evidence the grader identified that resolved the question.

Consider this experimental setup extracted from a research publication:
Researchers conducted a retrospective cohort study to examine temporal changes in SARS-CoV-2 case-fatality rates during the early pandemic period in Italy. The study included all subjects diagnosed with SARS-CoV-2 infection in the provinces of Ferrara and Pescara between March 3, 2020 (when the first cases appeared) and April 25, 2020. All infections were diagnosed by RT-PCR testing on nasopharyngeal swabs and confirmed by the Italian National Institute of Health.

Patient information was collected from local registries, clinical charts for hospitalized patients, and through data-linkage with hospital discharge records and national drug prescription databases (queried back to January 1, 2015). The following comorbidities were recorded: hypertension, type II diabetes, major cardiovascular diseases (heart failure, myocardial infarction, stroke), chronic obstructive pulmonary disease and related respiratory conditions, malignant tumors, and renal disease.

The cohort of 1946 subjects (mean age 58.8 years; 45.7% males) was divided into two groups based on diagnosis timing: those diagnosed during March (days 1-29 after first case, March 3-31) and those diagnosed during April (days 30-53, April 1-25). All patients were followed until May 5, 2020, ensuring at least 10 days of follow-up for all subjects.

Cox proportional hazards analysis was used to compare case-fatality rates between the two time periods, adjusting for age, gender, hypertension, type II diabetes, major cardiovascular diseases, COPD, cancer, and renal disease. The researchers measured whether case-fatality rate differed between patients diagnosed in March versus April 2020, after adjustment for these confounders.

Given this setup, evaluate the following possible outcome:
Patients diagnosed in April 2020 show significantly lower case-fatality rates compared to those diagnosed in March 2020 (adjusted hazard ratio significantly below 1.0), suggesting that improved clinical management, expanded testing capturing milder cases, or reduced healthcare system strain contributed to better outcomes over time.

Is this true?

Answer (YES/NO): YES